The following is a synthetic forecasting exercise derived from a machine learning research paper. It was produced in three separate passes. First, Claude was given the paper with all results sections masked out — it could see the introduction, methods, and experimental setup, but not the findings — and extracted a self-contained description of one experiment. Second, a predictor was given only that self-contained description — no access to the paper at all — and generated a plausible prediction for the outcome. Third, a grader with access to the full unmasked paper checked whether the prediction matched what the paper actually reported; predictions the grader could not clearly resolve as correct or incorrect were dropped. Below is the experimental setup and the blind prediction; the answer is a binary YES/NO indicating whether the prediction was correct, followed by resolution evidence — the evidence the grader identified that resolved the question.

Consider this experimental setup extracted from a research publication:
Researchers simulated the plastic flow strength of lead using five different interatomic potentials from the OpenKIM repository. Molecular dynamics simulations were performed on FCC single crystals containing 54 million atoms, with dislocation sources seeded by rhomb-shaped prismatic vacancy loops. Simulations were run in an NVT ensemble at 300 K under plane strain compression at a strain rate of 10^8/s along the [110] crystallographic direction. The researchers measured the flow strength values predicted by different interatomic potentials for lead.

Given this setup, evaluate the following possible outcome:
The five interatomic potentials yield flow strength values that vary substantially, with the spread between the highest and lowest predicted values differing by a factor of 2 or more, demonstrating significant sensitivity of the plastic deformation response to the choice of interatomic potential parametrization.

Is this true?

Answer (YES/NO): NO